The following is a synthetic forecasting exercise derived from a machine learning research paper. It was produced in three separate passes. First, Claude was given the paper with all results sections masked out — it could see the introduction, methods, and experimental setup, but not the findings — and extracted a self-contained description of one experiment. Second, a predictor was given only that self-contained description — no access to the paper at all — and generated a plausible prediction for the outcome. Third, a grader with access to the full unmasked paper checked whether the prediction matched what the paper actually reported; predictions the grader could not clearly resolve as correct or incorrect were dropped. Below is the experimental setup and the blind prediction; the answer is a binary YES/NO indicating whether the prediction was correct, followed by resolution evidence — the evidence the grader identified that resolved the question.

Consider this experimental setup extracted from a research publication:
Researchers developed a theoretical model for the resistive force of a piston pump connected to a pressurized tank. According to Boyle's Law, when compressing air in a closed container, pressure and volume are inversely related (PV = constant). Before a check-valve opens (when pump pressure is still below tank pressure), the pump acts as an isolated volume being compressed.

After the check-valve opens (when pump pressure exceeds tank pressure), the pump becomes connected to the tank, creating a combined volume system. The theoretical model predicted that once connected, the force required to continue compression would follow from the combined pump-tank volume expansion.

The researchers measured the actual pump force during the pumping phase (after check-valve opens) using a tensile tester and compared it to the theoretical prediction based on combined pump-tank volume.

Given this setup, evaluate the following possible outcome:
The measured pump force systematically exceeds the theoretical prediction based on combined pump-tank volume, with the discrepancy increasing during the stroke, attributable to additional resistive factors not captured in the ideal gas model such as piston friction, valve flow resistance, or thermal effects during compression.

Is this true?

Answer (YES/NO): NO